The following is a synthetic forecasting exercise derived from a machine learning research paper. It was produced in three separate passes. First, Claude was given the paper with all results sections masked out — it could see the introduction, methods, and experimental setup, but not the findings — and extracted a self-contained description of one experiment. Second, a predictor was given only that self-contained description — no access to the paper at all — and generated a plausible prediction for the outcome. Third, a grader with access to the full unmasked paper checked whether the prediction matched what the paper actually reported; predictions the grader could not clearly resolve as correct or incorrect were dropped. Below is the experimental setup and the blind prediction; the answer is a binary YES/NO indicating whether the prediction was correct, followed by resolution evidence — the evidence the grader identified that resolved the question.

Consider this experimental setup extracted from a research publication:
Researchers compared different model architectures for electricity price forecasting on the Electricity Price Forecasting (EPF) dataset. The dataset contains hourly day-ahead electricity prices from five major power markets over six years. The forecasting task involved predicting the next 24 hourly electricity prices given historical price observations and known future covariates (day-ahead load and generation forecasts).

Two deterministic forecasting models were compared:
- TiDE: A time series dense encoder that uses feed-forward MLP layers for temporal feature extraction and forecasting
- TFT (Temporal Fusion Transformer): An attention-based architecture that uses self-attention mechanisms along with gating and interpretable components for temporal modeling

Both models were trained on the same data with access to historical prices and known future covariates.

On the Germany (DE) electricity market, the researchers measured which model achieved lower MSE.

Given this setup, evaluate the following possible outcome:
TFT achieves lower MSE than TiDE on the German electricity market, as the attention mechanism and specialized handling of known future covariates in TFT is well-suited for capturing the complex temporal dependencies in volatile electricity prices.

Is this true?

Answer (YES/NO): YES